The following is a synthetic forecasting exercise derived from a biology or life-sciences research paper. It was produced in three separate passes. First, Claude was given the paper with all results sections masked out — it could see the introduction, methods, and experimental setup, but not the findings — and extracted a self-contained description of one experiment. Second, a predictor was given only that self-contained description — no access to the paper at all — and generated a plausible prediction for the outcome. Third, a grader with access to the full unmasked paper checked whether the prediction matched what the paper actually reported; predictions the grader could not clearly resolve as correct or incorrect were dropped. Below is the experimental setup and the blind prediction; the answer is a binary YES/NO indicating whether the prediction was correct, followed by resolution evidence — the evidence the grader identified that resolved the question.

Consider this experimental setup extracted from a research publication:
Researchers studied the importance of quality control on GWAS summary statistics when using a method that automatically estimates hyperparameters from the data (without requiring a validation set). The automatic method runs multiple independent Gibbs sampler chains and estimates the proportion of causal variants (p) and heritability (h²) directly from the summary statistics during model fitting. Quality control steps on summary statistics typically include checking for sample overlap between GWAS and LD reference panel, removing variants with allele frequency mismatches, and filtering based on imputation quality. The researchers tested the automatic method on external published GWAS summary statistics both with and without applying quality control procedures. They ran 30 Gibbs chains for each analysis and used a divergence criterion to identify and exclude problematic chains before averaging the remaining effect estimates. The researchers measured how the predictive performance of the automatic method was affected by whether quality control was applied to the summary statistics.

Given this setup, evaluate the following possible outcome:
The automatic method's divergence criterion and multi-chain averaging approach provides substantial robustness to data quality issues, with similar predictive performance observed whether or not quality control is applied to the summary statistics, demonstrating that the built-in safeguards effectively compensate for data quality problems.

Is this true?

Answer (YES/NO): NO